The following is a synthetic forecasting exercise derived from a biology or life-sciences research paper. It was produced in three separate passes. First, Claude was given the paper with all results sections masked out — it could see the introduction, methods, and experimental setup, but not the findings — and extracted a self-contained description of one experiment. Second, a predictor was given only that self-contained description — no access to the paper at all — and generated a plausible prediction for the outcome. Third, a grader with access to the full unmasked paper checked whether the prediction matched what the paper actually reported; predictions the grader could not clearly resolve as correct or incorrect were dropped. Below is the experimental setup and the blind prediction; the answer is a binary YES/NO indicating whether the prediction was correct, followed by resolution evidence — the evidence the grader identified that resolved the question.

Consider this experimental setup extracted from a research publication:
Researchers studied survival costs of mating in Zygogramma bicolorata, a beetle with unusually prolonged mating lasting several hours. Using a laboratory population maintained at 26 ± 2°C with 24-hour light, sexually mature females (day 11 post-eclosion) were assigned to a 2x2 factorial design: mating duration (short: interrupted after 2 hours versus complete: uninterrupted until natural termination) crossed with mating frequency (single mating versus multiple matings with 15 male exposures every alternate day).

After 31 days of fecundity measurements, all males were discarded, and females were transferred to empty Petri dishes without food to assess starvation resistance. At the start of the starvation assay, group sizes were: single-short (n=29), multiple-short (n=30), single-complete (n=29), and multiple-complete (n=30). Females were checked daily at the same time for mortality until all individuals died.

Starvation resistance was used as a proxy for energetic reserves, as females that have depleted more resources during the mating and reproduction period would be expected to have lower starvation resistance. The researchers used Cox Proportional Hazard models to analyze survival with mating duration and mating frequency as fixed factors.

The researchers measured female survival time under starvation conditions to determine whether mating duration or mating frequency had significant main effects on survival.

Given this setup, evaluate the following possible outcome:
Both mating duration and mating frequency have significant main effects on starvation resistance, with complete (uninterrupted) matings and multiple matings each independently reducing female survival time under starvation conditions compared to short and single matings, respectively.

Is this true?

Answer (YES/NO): YES